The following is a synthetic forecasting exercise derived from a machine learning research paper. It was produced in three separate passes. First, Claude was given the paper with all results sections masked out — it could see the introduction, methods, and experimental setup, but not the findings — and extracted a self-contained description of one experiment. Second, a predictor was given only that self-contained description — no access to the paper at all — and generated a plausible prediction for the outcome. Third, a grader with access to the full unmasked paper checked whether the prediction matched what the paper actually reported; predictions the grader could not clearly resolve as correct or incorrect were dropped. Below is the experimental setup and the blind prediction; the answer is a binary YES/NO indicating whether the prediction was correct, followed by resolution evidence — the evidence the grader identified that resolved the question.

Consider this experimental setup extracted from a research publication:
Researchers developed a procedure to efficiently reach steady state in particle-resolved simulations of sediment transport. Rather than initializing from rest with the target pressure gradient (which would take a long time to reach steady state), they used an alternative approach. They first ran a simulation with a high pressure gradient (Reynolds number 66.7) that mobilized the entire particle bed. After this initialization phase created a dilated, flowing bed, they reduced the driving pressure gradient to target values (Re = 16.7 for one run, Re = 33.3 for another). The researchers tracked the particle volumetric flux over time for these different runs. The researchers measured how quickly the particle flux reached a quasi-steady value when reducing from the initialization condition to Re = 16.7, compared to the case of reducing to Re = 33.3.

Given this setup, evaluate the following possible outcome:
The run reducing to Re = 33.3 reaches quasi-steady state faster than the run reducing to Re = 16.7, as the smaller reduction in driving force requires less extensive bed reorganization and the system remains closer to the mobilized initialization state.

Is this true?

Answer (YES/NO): NO